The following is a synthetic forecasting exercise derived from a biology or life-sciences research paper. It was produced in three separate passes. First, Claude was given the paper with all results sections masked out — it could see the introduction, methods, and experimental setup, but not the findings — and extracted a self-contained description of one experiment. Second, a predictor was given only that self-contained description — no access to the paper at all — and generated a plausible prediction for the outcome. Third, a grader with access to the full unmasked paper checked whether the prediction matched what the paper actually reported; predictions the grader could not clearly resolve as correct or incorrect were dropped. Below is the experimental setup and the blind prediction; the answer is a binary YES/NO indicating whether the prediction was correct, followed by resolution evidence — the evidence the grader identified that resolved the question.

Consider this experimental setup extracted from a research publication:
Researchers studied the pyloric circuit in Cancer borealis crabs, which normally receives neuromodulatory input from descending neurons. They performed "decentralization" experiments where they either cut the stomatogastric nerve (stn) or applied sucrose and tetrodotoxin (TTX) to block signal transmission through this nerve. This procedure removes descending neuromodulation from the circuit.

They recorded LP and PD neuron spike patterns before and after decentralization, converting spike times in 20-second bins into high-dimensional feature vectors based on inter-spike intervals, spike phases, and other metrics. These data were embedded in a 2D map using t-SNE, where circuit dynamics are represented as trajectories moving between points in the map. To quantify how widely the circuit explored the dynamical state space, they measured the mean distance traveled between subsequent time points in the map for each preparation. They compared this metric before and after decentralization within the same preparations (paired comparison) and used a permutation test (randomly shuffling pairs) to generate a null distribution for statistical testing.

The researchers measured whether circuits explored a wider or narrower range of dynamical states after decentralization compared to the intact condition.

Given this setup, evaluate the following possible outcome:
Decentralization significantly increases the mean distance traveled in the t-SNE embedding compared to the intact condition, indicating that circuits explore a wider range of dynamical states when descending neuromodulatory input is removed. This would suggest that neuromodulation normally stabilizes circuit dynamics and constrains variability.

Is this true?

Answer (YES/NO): YES